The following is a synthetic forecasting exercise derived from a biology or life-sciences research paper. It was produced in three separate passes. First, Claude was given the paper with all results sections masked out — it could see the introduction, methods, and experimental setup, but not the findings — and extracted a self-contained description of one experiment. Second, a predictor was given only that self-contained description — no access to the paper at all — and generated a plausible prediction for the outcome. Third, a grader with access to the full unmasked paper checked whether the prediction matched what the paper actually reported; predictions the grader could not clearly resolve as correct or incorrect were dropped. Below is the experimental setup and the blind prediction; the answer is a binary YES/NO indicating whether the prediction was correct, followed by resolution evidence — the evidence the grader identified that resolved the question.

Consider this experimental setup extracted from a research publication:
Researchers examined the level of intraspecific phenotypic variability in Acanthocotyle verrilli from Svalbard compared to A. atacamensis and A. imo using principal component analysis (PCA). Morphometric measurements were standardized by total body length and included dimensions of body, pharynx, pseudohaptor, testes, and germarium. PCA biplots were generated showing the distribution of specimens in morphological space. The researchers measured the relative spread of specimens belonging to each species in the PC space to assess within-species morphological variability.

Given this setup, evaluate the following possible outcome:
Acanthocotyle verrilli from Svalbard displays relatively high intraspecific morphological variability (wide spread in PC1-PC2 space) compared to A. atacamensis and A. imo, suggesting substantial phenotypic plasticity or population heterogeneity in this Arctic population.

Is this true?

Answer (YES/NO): YES